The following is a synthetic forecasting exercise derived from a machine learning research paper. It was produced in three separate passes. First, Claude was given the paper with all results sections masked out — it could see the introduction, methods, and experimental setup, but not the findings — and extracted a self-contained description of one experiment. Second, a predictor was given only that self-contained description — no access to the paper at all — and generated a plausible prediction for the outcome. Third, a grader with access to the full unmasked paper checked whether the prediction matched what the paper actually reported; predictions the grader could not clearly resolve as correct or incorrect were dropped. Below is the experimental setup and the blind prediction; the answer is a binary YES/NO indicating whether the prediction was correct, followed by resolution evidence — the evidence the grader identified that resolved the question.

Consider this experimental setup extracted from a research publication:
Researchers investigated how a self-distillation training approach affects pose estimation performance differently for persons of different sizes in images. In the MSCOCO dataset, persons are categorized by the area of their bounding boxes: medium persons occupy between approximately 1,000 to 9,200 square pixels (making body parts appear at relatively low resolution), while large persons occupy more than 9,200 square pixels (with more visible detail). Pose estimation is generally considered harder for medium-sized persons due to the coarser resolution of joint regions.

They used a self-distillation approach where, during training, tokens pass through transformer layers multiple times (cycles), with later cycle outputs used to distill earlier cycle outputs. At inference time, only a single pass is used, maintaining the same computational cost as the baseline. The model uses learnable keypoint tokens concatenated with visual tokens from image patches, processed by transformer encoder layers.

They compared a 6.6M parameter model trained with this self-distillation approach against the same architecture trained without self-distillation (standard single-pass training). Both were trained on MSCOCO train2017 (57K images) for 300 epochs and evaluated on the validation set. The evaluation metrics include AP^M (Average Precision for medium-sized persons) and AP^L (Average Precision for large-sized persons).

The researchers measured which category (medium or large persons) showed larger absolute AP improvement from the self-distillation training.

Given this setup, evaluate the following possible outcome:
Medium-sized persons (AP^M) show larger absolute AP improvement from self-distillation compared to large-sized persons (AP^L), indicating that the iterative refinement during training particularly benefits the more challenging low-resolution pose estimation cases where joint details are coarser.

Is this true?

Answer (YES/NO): YES